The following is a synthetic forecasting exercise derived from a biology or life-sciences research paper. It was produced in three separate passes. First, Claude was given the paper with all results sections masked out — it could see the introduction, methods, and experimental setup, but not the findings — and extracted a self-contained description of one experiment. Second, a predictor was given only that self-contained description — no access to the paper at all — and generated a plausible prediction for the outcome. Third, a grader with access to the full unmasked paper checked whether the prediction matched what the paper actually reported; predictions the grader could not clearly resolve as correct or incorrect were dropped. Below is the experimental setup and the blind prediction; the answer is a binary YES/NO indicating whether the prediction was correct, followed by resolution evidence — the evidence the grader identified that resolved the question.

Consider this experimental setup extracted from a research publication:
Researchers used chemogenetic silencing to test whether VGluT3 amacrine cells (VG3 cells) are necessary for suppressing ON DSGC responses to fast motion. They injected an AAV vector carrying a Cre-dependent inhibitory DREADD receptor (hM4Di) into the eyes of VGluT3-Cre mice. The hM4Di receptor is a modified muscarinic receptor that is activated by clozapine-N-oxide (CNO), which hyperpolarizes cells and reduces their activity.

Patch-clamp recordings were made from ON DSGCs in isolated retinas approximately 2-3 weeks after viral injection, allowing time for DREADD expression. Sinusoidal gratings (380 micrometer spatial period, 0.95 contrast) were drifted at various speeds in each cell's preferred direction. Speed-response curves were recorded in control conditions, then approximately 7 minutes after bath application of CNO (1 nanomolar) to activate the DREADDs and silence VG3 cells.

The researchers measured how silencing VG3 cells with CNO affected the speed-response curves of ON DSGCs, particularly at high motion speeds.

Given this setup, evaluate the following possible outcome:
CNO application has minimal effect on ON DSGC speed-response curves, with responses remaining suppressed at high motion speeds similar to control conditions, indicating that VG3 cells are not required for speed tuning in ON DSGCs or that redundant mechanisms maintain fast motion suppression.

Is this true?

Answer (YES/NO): NO